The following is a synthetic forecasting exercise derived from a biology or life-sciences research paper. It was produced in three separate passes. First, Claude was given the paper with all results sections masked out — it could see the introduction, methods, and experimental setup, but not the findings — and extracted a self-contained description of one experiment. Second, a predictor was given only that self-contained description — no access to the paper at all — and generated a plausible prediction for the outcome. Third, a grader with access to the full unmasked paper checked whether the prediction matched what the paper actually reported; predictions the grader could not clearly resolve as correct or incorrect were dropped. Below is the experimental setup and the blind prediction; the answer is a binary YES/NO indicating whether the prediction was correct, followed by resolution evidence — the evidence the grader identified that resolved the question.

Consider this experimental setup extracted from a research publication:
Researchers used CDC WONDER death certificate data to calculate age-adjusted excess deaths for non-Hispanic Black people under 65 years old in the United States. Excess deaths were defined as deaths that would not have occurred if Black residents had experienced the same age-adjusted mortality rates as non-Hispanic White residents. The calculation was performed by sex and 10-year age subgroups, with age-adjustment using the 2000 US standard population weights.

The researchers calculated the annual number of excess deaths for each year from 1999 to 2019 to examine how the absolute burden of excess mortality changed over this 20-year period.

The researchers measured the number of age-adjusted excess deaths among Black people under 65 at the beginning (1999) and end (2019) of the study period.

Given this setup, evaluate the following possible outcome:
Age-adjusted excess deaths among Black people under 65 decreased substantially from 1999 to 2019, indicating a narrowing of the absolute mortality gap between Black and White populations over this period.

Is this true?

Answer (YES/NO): YES